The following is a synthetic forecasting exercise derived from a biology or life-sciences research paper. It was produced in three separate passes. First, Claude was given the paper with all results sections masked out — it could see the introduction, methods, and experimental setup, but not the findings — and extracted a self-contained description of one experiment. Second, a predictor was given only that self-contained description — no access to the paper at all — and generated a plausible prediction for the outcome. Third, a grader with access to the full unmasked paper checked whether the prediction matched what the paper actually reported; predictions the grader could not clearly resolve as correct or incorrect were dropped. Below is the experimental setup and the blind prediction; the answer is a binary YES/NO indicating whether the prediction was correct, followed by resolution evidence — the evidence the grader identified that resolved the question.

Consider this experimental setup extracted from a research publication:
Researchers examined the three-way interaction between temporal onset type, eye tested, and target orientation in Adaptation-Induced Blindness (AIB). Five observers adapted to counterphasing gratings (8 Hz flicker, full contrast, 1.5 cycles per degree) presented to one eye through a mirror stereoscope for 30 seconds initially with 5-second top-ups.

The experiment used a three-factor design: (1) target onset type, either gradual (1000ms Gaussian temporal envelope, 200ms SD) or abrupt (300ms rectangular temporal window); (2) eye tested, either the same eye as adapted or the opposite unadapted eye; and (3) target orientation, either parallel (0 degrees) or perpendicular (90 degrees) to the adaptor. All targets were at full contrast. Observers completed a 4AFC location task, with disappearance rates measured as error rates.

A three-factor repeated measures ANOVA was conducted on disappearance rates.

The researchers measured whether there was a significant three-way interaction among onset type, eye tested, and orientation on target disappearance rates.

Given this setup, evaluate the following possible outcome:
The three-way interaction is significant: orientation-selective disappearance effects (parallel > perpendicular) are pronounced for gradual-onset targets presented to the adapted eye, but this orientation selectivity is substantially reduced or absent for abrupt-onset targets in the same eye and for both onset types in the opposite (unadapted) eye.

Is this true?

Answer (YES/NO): YES